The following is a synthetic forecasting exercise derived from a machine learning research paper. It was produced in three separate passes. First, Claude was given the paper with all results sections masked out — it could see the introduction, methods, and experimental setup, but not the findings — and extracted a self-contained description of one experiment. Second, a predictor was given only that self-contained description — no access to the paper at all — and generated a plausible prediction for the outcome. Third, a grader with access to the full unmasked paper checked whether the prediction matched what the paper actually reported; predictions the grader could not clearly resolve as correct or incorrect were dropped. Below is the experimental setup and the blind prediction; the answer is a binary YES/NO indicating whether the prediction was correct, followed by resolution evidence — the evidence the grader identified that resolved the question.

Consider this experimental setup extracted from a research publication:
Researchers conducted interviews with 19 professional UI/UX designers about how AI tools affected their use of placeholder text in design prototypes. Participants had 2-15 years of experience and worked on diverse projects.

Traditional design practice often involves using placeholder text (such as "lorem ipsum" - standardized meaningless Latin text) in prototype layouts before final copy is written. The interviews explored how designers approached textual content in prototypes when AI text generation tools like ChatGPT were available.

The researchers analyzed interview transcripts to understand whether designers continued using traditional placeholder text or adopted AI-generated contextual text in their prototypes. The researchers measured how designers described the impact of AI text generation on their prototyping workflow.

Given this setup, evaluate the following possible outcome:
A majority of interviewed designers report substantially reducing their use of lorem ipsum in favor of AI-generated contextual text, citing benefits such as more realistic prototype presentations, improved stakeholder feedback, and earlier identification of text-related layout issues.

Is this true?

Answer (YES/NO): NO